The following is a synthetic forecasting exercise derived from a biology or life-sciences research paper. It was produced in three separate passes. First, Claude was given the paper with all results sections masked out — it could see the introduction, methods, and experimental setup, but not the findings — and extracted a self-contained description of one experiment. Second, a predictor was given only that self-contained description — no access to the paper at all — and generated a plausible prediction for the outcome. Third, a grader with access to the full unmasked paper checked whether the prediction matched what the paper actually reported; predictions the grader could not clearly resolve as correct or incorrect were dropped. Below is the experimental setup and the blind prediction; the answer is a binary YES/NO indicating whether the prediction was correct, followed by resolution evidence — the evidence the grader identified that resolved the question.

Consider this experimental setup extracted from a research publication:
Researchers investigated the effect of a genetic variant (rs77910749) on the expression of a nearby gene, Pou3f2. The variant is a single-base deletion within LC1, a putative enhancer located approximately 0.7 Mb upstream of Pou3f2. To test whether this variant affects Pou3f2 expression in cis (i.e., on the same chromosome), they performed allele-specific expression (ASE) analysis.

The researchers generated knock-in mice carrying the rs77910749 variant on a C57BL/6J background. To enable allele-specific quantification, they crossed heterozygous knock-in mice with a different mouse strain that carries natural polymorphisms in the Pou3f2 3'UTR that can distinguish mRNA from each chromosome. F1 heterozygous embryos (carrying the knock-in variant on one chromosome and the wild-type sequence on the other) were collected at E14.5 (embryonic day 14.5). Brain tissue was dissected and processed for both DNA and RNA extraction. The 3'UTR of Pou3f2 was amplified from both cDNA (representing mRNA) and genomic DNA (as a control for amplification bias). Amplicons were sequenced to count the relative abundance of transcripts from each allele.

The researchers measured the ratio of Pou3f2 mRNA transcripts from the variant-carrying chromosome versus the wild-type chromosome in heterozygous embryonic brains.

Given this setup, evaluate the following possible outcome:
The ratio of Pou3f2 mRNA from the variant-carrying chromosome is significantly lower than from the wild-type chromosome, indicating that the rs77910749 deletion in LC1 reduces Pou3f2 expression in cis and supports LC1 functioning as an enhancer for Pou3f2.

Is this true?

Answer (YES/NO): NO